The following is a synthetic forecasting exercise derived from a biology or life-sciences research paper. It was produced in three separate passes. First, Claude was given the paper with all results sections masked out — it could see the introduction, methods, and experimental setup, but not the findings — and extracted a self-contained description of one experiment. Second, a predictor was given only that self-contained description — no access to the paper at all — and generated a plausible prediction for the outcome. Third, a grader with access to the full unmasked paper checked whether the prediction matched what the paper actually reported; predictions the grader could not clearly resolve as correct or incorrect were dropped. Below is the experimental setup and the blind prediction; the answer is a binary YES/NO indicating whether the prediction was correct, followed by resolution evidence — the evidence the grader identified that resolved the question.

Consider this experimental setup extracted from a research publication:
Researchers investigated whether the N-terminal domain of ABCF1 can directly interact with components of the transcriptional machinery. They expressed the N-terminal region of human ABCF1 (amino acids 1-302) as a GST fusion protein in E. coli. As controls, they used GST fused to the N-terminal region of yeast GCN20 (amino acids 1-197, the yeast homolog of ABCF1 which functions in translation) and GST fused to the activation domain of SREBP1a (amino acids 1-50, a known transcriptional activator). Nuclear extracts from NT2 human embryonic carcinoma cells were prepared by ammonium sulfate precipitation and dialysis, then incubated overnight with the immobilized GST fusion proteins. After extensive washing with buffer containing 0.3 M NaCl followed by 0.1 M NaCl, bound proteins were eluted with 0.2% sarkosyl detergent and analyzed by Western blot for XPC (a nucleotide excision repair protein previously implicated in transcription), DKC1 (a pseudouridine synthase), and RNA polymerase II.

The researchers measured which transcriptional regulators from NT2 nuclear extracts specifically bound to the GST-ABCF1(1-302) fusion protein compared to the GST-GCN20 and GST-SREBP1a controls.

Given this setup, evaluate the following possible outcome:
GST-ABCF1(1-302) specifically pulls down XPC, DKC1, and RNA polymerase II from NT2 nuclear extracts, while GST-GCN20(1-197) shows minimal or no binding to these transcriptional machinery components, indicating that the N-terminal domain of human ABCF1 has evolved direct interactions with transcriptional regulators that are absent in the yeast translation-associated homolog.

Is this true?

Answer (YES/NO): YES